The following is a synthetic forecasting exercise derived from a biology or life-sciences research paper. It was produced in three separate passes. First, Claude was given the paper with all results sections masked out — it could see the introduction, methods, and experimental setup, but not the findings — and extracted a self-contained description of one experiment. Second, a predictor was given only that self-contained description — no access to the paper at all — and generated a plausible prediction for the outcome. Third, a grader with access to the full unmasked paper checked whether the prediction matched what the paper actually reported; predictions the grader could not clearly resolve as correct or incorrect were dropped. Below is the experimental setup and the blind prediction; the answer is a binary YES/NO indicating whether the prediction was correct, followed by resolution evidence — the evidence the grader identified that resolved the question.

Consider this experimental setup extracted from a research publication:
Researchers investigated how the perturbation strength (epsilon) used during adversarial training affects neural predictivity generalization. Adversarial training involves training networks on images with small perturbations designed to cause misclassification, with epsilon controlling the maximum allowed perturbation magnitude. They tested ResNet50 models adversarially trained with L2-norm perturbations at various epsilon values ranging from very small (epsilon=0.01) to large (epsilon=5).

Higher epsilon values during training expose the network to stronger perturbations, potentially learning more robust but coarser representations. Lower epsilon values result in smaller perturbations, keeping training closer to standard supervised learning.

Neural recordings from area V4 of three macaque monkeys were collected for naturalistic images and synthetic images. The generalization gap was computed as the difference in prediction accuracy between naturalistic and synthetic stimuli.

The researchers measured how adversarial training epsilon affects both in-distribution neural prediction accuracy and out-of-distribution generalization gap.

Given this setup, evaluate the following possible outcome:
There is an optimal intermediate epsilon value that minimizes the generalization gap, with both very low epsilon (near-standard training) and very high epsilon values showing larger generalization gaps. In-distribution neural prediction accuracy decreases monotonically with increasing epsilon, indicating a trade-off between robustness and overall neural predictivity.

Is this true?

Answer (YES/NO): NO